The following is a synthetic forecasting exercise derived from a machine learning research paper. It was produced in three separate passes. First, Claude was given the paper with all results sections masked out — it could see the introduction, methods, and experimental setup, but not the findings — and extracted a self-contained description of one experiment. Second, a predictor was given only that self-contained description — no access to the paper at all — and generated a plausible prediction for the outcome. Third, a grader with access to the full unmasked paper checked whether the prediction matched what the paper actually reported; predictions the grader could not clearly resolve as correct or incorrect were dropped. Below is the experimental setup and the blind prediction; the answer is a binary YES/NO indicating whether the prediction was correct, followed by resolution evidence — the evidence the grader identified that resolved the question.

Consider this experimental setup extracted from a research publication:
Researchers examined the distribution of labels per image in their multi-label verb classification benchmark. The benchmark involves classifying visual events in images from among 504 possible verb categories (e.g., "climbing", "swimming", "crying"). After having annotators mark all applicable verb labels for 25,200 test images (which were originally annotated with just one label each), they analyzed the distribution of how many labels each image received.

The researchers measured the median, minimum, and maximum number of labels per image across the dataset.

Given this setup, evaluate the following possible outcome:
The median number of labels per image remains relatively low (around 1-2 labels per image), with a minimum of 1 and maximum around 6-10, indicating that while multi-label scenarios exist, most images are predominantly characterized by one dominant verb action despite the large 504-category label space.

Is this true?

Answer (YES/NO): NO